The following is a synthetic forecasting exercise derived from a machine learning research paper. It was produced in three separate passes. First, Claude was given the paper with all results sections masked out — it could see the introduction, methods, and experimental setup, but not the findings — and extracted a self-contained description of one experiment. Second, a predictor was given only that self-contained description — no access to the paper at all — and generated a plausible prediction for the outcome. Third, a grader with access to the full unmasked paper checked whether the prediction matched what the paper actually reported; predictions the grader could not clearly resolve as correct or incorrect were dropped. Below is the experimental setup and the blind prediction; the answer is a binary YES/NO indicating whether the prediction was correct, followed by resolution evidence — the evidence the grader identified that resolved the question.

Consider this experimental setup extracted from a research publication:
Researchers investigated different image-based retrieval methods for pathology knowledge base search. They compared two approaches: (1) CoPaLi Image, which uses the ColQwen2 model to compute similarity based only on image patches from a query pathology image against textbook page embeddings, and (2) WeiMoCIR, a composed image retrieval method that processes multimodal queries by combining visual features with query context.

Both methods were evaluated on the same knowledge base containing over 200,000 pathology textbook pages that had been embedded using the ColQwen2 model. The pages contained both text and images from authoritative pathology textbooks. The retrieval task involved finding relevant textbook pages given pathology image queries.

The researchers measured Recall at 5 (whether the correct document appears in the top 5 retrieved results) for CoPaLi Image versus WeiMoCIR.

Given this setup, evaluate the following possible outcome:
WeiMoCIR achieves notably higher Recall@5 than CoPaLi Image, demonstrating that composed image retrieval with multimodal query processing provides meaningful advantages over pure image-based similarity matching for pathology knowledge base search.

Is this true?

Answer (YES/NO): NO